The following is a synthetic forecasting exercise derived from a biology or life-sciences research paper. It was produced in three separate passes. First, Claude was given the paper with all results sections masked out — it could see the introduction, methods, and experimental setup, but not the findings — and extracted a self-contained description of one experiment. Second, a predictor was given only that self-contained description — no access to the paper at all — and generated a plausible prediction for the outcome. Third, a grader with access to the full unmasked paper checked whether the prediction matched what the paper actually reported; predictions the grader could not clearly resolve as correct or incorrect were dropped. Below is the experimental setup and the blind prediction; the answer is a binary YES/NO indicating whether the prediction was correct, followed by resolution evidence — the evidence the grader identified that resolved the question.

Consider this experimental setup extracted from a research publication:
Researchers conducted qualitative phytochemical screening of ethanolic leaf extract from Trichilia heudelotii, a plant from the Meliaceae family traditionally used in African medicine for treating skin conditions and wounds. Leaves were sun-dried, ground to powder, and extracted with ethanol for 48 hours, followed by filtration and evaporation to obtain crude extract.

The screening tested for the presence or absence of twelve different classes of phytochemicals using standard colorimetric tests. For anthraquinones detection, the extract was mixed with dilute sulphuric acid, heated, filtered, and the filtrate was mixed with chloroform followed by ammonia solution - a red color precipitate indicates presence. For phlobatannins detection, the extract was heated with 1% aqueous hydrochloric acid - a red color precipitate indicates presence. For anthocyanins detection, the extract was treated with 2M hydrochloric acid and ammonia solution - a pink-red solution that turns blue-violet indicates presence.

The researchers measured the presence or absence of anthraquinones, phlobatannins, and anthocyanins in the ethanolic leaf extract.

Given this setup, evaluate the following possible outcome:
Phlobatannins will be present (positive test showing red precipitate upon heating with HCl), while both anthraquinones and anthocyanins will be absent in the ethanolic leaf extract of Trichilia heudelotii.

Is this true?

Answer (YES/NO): NO